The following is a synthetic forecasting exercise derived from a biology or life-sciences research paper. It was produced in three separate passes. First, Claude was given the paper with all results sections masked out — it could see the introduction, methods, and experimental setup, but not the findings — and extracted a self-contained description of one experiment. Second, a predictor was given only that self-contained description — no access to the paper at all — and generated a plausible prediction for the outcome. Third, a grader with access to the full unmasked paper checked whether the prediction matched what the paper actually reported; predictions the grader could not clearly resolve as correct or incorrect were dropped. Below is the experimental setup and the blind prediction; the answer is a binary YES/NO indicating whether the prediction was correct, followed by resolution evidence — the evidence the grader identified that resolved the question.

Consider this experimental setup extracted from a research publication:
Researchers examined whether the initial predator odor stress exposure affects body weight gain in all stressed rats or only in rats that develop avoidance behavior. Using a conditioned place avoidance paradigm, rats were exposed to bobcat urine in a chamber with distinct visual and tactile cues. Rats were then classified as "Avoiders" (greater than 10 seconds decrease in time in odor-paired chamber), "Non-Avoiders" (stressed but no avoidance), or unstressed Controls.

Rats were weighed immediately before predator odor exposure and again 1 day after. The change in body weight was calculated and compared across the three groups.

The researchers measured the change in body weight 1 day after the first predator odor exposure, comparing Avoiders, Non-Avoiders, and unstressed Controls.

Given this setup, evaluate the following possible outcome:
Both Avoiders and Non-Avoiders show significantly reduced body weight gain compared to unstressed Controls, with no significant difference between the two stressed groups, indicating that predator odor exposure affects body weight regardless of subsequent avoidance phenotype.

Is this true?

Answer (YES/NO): YES